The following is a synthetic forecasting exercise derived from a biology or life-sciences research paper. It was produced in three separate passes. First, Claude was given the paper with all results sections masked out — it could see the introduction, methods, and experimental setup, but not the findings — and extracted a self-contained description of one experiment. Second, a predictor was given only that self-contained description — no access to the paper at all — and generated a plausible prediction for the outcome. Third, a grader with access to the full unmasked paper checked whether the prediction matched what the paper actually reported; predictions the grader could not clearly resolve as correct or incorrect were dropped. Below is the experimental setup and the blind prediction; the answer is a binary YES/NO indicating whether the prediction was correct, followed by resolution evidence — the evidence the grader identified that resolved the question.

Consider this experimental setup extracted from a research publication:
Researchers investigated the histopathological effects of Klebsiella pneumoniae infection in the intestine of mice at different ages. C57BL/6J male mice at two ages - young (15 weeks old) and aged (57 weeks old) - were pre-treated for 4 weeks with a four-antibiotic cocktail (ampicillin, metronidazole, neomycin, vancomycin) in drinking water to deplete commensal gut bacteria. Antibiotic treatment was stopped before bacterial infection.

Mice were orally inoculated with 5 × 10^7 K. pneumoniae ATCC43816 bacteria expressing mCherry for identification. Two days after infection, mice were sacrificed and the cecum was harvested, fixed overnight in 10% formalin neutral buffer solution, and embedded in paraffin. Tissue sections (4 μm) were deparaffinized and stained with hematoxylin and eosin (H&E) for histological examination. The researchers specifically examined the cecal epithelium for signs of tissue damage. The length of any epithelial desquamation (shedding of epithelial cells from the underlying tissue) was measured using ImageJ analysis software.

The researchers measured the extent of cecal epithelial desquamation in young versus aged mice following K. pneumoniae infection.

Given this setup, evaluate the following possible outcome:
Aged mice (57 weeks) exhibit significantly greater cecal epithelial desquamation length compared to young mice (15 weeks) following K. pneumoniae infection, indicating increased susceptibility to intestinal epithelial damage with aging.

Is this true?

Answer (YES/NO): YES